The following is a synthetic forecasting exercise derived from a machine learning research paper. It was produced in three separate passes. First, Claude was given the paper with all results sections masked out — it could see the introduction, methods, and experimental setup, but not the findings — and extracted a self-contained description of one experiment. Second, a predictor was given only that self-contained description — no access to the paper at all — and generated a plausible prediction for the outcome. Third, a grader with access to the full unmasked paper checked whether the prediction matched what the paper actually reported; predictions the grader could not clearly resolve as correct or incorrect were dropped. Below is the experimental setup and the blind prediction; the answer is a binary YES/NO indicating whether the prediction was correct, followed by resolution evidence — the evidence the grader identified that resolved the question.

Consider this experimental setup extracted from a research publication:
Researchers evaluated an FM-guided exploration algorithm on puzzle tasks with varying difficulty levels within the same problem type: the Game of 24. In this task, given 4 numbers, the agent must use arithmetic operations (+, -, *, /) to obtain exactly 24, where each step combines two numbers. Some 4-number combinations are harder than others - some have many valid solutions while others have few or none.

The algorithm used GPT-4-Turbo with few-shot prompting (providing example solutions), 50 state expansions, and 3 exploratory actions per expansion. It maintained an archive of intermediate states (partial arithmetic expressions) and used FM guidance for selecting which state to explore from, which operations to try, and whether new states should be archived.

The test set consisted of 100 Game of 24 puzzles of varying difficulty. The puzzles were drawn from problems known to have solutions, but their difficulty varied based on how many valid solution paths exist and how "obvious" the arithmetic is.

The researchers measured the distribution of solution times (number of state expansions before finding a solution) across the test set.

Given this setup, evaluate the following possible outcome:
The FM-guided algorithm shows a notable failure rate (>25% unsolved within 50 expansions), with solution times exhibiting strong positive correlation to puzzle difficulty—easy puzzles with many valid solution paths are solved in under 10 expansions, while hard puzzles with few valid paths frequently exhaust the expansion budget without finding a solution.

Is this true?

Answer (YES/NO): NO